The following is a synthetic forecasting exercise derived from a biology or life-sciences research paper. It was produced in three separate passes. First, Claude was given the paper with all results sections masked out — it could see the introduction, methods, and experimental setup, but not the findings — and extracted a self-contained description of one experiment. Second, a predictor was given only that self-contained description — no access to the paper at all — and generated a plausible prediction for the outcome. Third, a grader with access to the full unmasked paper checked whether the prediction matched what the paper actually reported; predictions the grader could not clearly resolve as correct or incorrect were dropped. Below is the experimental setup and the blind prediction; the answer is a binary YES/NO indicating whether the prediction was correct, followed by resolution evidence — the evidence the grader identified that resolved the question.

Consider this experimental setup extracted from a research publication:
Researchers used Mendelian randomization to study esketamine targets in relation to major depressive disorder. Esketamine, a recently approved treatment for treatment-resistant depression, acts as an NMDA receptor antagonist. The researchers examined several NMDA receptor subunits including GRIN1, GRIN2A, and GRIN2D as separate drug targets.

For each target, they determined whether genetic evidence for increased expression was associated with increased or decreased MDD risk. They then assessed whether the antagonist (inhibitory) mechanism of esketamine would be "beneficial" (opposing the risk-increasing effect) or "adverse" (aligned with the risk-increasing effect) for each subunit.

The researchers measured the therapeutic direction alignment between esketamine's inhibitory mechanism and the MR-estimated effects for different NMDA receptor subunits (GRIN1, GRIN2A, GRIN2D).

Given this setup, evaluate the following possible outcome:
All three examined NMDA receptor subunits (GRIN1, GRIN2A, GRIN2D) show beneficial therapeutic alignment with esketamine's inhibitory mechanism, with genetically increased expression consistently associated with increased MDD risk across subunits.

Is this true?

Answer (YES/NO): NO